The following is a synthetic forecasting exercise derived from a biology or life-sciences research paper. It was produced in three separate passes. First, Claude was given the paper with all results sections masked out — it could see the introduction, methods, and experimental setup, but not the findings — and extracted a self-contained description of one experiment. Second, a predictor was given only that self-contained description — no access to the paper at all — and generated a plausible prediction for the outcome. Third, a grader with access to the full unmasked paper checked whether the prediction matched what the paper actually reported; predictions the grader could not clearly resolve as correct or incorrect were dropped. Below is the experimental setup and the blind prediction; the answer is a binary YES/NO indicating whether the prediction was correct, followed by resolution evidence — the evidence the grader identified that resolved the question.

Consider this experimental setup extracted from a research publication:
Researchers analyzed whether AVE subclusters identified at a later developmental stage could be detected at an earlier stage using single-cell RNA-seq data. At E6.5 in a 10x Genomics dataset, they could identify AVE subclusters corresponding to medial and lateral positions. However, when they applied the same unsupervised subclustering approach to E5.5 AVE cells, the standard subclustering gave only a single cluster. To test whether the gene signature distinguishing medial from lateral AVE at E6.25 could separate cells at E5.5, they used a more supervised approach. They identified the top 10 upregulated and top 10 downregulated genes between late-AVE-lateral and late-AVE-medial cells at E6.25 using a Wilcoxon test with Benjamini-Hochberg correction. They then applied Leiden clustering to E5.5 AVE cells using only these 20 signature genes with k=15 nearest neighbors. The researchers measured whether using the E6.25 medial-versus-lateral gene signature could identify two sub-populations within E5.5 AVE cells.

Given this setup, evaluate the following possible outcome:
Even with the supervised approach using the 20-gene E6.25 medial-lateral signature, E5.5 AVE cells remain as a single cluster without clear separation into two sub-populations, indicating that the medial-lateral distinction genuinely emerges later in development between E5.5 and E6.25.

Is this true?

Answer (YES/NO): NO